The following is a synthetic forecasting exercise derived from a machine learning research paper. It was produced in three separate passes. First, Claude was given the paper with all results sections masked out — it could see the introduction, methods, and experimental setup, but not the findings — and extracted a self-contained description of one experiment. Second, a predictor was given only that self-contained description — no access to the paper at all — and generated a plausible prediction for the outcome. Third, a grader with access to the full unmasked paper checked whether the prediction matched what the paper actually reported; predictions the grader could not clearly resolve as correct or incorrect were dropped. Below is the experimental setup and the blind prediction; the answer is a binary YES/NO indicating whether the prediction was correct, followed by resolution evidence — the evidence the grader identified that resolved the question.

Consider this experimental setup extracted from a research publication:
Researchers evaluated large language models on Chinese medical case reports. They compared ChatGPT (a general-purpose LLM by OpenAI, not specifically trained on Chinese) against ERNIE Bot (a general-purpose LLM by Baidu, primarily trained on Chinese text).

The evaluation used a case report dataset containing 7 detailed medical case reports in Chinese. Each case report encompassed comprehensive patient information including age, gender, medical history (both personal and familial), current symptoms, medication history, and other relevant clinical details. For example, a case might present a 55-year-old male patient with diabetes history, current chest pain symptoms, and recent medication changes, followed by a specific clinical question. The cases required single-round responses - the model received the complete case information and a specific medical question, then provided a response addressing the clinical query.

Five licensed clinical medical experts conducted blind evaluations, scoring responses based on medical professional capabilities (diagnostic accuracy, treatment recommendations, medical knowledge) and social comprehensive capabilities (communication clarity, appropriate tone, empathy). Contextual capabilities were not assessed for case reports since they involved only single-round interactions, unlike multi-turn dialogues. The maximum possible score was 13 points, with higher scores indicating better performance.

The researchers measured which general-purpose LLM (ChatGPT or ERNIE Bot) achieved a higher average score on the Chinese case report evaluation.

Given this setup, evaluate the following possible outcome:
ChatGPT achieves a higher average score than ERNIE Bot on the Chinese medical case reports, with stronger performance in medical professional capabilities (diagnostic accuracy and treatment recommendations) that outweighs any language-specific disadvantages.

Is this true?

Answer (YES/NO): YES